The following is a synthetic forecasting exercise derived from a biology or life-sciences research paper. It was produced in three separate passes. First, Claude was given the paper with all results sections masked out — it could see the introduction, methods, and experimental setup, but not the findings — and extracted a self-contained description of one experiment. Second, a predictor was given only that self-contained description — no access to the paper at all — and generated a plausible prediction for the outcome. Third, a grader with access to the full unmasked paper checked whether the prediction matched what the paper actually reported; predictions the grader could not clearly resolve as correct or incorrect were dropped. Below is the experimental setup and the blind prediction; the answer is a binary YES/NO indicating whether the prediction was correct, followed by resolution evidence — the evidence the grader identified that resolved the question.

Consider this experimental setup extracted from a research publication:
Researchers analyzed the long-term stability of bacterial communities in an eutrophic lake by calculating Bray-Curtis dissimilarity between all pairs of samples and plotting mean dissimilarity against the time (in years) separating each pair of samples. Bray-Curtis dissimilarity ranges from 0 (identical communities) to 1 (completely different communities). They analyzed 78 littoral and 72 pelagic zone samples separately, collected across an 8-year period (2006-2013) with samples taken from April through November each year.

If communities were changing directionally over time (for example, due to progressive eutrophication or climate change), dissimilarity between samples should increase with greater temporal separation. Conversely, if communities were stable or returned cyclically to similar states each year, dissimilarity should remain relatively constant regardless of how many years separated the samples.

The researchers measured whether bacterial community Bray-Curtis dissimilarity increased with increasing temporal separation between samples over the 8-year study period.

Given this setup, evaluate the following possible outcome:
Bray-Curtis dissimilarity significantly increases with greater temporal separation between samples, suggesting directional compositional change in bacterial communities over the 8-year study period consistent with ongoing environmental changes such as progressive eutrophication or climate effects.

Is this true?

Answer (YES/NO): NO